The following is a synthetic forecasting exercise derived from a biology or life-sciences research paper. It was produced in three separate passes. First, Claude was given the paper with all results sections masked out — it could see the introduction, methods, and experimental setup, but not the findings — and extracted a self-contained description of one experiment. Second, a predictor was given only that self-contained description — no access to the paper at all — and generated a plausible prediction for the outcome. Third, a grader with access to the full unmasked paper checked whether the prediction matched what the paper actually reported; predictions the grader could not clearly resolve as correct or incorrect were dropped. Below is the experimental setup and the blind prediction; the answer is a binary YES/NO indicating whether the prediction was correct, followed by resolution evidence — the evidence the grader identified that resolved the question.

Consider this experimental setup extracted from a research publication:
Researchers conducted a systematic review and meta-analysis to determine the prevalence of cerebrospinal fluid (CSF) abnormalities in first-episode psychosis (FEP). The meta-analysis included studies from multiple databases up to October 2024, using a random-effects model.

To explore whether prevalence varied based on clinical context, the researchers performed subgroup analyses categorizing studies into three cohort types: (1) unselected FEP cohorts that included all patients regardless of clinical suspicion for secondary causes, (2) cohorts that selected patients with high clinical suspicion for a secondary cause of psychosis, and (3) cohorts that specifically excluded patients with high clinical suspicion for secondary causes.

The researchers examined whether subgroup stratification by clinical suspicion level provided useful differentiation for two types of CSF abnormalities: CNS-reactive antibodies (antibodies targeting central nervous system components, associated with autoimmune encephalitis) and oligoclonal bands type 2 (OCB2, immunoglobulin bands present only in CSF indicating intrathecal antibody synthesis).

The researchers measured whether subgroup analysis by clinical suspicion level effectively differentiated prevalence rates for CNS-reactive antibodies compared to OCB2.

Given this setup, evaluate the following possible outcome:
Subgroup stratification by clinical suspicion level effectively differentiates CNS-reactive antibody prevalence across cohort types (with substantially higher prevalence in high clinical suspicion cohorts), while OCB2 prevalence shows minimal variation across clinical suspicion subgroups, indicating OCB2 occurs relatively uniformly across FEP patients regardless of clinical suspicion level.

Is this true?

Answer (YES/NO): NO